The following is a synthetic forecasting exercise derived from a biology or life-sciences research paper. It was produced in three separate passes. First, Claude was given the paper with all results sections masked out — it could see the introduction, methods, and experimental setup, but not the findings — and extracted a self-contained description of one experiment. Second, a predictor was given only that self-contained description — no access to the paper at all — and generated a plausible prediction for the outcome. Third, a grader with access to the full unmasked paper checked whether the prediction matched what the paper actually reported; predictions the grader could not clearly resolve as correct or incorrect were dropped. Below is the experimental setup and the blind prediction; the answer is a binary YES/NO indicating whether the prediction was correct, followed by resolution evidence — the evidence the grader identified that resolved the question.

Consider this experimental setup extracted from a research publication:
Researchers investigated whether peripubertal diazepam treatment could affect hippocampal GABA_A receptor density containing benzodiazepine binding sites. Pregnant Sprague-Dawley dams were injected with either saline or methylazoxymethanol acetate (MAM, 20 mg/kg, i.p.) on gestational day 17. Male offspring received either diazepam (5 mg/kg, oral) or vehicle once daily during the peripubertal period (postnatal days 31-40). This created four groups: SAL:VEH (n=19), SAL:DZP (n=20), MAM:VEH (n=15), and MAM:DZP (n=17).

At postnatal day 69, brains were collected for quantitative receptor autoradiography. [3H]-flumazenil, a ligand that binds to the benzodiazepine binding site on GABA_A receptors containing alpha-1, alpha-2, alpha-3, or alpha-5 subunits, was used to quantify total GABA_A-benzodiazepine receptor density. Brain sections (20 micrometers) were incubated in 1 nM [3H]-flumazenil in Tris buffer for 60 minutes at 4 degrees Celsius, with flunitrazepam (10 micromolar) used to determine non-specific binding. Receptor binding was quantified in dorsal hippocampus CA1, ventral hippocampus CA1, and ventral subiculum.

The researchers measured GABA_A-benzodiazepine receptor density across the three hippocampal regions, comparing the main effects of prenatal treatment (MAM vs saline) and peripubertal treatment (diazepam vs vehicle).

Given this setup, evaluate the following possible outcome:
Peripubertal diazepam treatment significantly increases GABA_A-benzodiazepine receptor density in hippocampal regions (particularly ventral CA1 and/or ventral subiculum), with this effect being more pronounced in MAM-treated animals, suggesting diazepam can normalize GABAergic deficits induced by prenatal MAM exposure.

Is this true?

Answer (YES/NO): NO